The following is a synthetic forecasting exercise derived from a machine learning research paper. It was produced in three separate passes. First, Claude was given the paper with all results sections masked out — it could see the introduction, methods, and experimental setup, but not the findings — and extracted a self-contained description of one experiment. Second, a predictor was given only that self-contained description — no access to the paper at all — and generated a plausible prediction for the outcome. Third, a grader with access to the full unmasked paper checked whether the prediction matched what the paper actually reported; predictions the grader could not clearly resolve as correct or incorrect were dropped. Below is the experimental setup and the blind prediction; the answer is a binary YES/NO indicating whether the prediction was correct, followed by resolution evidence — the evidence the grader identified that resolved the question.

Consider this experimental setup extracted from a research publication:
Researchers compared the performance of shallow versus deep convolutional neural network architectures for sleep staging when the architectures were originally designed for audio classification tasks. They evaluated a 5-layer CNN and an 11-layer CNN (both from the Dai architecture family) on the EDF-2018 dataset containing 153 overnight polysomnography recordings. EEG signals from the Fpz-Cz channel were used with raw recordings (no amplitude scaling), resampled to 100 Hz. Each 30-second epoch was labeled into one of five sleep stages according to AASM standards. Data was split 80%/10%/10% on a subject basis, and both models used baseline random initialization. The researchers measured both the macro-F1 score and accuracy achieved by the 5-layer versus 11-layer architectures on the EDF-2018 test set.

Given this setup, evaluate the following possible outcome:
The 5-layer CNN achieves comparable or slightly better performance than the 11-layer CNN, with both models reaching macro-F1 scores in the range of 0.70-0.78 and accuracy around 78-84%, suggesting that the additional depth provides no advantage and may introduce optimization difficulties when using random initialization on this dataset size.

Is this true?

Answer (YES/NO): NO